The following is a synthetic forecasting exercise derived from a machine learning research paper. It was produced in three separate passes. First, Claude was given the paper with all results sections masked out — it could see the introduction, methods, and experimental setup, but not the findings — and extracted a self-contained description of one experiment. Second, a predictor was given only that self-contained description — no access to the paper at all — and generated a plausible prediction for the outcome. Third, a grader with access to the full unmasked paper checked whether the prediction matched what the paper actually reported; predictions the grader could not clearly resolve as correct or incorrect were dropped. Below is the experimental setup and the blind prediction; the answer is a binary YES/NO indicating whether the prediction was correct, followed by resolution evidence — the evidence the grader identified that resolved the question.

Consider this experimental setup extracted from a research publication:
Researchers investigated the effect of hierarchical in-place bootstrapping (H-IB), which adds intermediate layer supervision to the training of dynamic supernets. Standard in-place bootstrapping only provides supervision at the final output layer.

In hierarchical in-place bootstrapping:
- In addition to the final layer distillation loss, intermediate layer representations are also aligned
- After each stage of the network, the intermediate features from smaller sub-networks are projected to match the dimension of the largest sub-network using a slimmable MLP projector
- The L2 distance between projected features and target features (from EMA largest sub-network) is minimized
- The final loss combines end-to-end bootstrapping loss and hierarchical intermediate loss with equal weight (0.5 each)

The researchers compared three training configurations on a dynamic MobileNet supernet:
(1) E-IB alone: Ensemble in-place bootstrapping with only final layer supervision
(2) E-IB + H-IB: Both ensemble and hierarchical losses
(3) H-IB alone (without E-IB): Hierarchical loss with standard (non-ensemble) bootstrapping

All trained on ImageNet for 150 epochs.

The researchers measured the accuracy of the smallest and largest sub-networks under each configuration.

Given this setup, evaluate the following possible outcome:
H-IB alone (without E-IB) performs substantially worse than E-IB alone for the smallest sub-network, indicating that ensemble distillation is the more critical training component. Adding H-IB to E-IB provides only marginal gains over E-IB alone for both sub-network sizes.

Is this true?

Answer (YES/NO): NO